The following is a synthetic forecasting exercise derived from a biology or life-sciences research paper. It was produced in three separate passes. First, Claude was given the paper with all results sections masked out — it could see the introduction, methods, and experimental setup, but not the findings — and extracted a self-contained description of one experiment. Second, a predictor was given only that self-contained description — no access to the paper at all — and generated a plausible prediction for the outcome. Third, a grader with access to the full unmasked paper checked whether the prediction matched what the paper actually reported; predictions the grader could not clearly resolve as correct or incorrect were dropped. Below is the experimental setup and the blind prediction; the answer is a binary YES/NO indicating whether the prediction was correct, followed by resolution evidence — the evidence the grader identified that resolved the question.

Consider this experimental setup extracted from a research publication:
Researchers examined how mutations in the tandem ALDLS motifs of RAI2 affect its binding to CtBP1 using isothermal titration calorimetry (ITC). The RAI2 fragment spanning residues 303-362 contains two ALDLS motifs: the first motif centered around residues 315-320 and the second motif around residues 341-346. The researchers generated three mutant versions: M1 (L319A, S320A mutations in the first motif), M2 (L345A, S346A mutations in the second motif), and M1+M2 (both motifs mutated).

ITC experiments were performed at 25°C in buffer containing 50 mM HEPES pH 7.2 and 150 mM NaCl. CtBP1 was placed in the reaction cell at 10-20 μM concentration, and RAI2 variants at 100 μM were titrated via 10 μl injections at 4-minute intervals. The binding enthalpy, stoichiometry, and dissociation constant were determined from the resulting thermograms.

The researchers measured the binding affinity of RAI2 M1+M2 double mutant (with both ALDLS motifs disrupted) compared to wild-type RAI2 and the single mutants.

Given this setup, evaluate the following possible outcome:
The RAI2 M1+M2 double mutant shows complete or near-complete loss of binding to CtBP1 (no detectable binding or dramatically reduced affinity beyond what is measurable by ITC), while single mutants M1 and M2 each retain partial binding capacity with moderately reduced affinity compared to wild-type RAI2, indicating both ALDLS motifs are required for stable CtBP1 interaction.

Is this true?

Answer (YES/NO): YES